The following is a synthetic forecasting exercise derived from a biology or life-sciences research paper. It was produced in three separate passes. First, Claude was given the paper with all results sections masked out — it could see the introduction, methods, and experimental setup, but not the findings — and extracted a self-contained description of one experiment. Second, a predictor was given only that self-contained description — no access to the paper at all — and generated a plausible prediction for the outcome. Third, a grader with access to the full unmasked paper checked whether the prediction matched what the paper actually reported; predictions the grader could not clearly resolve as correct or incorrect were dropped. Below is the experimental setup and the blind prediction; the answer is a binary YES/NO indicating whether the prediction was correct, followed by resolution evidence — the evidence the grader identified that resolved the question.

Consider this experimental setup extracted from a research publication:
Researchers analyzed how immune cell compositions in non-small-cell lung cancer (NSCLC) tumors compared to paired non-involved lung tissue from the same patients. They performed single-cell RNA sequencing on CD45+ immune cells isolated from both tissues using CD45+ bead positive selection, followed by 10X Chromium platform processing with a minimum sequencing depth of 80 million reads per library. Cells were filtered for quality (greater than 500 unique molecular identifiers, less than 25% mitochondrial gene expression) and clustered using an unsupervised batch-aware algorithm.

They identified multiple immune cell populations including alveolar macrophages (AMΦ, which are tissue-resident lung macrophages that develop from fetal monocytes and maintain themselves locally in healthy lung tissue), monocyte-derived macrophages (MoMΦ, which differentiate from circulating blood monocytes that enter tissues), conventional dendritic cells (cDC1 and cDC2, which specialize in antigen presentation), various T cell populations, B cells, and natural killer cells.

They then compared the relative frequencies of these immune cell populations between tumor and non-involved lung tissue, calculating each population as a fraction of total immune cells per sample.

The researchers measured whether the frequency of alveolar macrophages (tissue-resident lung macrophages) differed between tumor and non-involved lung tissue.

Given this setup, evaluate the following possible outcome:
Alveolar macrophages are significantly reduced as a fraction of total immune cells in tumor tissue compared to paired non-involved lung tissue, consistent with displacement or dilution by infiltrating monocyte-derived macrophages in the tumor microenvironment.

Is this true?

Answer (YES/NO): YES